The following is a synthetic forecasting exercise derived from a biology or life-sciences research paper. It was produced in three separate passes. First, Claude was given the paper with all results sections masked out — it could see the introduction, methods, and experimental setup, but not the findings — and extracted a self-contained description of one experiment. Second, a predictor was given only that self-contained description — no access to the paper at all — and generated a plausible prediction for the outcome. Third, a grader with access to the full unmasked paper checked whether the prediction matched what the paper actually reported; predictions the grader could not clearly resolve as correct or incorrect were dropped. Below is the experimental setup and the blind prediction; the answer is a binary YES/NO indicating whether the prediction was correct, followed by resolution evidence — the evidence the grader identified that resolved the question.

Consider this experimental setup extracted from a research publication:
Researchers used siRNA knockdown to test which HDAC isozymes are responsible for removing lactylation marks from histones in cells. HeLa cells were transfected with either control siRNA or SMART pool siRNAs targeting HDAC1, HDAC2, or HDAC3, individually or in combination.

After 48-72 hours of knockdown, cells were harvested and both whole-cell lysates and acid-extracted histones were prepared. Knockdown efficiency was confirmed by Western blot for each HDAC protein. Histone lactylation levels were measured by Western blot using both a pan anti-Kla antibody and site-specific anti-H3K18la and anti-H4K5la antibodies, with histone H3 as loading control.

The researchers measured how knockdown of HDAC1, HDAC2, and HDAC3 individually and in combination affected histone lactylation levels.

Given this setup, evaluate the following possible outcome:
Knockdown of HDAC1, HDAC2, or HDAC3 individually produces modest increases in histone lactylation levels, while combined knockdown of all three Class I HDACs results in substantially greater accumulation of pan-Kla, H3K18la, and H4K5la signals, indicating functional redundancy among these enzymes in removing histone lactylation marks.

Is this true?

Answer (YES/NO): NO